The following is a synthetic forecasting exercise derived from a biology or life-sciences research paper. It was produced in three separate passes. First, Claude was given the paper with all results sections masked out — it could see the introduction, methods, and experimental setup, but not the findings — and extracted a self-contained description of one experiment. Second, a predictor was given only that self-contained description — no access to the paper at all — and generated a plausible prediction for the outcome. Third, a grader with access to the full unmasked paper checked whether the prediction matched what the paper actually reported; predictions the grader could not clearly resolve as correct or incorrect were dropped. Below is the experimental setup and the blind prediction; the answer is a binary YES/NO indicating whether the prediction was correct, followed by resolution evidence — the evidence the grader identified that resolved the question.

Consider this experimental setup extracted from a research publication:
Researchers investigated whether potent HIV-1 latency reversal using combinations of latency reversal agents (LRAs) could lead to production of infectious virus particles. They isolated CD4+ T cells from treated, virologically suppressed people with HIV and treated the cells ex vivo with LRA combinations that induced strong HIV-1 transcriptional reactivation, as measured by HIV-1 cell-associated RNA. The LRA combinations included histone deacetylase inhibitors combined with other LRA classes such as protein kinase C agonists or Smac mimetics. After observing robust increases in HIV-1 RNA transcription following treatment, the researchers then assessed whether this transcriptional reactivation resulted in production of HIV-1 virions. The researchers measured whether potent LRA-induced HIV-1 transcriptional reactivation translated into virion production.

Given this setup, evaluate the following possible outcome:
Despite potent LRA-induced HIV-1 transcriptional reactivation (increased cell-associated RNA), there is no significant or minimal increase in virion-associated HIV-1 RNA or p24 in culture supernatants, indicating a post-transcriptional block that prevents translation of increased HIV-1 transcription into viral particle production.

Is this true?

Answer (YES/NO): YES